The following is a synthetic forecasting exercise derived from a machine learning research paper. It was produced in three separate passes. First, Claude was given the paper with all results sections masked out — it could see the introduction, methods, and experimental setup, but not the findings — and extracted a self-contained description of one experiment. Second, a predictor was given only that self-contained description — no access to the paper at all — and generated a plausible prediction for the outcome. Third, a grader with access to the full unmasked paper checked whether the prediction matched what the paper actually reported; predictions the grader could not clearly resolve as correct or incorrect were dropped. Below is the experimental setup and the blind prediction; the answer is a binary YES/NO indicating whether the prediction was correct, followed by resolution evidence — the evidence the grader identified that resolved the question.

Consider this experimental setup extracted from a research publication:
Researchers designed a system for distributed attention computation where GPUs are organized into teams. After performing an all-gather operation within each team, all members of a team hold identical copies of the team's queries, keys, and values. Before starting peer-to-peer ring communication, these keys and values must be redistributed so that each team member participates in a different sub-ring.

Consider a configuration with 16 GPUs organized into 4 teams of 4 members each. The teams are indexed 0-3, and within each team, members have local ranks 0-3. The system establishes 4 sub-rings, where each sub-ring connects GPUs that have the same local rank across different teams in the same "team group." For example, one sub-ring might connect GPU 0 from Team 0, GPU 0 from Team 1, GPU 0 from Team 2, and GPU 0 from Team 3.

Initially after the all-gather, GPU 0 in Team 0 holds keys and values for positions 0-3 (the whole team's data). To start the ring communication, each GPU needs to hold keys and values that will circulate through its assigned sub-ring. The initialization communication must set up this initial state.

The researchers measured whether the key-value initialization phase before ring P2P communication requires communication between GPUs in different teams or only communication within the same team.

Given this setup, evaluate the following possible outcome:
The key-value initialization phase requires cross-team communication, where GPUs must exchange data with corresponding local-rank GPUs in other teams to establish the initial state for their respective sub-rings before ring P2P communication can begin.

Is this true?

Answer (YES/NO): YES